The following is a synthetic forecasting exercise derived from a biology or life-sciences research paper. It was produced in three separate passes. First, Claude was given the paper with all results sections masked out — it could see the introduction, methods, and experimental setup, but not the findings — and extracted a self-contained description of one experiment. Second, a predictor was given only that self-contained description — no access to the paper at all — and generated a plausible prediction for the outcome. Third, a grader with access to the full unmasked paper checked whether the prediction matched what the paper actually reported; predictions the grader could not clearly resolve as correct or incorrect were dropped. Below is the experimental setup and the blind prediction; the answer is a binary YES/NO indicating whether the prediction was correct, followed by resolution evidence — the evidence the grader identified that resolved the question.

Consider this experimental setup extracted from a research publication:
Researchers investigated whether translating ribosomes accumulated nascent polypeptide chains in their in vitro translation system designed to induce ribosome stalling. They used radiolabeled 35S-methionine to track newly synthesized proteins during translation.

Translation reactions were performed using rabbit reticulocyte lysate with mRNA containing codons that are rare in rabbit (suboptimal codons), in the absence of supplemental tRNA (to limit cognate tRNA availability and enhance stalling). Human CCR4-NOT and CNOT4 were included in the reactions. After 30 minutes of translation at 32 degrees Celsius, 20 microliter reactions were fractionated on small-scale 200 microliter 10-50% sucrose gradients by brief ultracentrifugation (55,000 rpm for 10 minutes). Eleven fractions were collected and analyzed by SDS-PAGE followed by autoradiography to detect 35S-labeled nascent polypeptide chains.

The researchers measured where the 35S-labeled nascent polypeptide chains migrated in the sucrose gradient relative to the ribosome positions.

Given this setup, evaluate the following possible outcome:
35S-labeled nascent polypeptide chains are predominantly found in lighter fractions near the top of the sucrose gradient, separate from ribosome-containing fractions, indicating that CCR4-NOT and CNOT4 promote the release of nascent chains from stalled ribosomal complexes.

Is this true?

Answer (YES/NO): NO